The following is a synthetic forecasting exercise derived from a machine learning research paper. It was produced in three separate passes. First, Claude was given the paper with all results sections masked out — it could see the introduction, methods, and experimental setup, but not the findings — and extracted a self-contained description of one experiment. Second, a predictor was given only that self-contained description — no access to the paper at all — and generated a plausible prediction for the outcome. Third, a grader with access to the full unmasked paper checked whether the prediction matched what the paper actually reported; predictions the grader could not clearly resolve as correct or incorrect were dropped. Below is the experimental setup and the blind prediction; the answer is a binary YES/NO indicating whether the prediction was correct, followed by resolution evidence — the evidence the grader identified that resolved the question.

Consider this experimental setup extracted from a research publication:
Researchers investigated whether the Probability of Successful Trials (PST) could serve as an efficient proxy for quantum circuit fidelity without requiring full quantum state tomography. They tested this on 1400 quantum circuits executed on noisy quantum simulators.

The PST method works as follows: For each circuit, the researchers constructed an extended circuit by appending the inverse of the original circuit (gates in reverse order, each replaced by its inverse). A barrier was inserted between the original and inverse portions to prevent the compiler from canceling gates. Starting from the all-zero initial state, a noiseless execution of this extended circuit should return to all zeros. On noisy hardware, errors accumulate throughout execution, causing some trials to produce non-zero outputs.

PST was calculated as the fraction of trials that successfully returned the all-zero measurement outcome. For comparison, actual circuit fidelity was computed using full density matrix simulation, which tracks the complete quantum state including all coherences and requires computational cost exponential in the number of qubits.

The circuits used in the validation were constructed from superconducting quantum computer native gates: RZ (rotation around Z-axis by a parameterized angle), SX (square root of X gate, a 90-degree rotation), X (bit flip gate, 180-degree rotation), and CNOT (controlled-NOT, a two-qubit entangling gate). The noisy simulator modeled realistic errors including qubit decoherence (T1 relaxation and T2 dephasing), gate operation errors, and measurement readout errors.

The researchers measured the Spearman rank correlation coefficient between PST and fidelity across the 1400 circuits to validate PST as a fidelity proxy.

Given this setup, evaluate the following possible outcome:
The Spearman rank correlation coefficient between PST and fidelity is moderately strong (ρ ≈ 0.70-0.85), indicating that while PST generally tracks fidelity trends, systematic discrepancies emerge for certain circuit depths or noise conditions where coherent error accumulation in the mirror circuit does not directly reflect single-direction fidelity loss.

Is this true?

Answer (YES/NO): NO